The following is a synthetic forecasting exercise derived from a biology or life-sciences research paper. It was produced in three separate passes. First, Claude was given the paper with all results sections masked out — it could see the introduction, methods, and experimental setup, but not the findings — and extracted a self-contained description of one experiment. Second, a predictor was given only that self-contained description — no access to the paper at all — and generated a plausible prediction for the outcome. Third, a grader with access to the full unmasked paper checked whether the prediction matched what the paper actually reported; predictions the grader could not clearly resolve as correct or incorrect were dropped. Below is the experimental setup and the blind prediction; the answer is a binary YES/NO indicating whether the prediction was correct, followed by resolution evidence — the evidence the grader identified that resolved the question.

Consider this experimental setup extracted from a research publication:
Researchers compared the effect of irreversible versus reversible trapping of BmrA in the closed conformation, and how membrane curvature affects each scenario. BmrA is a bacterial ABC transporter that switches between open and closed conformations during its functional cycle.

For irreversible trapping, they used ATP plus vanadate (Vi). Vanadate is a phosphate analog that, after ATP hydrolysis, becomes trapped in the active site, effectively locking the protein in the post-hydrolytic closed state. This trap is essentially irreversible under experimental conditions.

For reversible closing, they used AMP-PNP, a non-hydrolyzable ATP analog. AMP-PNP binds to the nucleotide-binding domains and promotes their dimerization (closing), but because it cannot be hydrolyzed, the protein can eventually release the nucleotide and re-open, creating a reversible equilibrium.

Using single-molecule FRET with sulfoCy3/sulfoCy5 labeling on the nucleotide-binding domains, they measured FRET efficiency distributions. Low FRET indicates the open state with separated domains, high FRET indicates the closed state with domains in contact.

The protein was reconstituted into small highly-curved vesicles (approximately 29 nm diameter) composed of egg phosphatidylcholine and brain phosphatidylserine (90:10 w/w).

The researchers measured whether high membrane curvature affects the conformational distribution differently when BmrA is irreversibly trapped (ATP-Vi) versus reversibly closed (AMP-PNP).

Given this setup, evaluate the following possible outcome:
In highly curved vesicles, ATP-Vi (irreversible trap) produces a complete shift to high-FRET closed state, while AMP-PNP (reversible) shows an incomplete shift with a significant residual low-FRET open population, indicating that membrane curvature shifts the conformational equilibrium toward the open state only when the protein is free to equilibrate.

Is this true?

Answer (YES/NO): NO